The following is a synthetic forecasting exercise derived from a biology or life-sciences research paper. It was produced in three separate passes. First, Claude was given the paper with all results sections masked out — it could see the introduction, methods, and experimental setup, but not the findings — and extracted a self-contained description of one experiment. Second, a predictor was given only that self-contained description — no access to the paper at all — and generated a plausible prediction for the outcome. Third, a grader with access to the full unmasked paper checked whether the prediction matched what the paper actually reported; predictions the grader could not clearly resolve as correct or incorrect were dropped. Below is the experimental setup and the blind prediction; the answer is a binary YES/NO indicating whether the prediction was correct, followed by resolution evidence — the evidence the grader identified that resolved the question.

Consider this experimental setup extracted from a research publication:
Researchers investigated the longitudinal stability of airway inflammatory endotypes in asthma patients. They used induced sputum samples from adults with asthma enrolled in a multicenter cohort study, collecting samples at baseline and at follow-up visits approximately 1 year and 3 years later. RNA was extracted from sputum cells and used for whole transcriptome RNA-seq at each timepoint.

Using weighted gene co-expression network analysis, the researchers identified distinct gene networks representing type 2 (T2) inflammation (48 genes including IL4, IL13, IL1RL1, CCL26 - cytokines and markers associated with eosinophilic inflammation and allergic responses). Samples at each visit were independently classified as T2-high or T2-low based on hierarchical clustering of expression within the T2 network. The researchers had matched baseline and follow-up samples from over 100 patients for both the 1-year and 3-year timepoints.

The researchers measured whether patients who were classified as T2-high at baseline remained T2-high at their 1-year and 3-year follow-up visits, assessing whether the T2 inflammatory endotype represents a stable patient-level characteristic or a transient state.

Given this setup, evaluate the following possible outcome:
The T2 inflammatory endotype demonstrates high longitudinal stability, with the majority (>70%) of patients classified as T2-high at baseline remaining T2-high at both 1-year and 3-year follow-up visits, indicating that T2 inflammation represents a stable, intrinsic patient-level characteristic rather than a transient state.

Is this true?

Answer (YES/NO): NO